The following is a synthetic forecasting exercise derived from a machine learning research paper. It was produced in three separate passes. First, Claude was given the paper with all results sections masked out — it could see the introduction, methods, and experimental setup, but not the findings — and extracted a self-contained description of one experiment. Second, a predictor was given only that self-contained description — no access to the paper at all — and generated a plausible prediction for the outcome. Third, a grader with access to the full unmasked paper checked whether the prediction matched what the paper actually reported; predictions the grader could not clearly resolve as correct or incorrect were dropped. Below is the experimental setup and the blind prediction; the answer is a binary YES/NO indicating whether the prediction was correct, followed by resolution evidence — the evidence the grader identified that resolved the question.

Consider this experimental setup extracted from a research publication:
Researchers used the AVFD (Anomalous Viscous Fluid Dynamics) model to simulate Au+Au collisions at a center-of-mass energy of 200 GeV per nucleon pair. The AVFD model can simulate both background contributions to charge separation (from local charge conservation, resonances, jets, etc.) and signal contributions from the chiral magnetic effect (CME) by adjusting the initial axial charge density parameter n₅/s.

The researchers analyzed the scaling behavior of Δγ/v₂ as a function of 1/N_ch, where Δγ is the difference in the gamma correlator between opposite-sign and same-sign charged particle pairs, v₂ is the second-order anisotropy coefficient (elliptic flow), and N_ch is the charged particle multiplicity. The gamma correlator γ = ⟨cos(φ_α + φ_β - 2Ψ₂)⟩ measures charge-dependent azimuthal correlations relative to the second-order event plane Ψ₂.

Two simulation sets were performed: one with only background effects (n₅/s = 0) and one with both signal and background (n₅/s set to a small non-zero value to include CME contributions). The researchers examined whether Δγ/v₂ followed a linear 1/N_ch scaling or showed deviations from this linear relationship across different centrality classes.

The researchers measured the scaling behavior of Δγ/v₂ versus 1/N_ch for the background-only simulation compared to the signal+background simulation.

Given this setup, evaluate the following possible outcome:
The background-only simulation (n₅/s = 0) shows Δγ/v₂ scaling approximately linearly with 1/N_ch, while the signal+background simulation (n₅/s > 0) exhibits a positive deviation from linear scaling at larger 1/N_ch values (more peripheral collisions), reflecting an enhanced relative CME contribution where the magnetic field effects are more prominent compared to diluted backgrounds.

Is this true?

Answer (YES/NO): NO